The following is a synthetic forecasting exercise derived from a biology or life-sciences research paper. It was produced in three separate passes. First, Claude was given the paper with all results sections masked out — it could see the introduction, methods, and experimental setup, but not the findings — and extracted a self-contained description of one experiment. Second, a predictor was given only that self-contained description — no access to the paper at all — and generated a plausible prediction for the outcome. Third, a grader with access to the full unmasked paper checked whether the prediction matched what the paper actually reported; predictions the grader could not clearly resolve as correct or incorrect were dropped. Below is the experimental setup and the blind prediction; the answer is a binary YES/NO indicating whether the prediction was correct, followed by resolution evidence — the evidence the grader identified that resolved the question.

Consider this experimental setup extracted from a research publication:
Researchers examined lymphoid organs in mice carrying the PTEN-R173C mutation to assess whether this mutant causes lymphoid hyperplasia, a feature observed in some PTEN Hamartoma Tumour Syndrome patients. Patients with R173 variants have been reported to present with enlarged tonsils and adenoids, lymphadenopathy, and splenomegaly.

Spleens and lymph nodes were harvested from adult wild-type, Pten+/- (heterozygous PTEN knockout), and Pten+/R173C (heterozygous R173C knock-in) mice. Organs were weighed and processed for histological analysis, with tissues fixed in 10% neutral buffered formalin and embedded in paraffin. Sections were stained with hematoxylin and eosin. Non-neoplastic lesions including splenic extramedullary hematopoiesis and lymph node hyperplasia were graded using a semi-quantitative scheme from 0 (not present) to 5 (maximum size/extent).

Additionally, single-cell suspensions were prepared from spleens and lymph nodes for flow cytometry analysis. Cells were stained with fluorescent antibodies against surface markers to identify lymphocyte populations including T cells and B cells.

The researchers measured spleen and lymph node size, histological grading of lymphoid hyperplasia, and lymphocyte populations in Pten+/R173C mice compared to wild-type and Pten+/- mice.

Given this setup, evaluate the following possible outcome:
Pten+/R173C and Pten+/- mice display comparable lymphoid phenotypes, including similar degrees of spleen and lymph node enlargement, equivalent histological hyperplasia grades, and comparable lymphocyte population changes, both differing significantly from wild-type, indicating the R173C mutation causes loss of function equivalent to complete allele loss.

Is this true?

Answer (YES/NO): NO